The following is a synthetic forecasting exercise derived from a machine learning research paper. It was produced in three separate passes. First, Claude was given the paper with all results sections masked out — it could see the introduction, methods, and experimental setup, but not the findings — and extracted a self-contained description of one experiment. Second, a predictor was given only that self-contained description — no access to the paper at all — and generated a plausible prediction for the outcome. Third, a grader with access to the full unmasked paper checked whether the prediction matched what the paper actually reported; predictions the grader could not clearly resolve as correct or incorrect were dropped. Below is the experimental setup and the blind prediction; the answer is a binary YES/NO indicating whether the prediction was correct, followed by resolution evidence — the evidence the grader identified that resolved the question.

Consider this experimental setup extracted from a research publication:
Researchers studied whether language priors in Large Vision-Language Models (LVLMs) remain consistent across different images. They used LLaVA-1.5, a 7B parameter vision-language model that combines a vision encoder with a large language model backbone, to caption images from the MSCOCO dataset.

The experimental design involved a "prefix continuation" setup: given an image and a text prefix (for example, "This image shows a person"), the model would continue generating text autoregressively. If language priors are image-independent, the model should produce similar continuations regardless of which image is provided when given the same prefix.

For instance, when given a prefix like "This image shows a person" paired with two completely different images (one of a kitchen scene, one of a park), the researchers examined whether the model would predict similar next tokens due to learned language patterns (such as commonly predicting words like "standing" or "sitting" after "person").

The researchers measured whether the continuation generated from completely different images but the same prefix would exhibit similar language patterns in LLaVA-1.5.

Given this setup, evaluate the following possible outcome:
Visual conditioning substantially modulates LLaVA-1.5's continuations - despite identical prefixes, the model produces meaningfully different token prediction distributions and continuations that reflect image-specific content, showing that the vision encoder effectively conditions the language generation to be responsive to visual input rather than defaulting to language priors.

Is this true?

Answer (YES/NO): NO